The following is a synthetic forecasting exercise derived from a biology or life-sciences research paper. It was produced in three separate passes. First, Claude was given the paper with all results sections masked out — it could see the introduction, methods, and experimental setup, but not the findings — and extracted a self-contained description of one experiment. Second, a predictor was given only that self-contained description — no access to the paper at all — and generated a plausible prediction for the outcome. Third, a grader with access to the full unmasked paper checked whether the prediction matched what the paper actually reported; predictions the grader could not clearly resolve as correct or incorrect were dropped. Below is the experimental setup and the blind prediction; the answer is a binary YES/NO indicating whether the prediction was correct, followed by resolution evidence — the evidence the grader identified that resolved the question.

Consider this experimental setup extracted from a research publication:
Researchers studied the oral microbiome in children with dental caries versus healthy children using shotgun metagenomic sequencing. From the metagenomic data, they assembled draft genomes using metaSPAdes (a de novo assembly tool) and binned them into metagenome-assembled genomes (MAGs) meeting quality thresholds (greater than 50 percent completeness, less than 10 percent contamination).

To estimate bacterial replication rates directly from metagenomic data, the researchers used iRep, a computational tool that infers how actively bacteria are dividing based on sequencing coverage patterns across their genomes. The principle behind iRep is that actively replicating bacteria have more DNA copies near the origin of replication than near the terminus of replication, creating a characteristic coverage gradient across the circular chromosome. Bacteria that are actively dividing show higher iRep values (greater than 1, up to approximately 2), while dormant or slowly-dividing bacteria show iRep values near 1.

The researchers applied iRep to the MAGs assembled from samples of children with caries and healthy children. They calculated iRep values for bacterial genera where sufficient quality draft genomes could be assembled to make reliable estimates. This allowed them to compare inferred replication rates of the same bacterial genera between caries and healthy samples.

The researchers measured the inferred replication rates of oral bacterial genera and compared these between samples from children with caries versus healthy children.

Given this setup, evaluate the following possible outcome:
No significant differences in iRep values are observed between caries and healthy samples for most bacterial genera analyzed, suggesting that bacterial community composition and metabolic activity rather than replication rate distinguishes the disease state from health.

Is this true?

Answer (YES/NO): YES